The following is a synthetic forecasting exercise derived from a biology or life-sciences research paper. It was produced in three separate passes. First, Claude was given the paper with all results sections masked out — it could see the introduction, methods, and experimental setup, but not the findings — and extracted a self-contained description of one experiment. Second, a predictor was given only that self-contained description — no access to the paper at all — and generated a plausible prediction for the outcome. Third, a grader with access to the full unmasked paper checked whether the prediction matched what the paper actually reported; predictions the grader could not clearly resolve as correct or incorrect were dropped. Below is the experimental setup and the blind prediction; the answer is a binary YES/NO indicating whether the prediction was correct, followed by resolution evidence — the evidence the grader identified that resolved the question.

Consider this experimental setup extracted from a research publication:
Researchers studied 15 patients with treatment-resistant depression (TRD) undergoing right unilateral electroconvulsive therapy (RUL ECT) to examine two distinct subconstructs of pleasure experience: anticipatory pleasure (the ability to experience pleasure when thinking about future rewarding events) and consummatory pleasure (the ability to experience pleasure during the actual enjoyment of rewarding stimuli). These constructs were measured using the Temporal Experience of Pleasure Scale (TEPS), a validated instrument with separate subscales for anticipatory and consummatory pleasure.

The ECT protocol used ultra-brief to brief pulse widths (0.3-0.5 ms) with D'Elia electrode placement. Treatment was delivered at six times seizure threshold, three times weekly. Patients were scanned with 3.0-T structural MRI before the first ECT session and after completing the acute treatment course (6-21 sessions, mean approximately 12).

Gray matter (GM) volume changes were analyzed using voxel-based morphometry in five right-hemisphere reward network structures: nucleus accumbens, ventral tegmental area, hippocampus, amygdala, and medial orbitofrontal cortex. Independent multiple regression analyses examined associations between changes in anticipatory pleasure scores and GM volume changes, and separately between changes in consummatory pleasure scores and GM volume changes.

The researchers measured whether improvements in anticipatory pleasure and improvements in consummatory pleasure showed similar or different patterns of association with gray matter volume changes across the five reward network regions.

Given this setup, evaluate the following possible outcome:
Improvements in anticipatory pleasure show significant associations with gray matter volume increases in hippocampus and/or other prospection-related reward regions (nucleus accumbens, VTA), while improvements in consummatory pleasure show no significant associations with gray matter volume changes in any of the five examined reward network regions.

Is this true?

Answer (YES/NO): YES